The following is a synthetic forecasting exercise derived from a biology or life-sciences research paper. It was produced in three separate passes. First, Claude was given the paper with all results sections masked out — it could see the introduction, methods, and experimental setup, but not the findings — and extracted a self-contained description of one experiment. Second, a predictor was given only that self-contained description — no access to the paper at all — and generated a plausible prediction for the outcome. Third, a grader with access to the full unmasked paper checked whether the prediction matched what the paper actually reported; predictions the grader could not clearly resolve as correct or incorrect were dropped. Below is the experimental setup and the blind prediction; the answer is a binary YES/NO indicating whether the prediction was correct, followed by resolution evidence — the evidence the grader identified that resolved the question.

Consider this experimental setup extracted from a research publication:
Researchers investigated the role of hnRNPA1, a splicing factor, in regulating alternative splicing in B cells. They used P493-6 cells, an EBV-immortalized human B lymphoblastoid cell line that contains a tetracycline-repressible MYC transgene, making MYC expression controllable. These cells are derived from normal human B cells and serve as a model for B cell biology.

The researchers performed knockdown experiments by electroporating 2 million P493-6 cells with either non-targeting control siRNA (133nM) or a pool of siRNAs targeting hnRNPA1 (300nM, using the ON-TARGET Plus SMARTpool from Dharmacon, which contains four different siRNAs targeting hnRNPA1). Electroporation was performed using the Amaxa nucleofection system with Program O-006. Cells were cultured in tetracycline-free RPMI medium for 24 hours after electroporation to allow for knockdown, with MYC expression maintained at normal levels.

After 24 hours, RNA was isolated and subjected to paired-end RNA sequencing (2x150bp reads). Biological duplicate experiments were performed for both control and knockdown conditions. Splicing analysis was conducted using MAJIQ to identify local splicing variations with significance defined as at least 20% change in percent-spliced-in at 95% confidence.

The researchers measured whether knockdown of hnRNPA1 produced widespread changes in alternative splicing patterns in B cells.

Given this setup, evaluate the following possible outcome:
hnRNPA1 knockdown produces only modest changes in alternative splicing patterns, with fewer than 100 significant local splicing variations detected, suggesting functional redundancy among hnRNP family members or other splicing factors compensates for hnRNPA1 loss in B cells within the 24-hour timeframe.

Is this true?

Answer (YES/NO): NO